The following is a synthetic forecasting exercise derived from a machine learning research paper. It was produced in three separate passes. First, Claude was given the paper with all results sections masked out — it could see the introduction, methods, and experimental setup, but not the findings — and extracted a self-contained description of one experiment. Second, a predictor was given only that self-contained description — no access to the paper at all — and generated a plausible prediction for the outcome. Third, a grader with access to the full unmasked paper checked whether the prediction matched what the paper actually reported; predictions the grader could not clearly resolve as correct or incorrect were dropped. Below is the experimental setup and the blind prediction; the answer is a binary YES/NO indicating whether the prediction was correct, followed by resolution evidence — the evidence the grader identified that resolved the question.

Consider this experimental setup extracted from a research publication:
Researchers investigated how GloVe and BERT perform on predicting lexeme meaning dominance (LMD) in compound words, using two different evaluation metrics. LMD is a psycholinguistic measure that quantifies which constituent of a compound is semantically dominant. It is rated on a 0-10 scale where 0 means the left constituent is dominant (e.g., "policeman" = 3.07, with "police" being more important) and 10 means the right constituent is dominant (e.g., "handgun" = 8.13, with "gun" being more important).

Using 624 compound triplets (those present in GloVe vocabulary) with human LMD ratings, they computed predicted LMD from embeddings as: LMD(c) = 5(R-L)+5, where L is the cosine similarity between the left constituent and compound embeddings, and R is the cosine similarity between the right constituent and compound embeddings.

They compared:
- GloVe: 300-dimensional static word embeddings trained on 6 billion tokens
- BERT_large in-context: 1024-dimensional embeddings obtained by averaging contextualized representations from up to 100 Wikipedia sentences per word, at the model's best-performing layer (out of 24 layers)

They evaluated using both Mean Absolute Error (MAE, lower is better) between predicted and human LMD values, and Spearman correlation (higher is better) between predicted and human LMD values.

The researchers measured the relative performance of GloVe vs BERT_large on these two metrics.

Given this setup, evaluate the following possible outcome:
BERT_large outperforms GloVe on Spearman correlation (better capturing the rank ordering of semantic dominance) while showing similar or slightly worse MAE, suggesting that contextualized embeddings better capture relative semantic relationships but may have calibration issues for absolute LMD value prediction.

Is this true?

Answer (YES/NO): YES